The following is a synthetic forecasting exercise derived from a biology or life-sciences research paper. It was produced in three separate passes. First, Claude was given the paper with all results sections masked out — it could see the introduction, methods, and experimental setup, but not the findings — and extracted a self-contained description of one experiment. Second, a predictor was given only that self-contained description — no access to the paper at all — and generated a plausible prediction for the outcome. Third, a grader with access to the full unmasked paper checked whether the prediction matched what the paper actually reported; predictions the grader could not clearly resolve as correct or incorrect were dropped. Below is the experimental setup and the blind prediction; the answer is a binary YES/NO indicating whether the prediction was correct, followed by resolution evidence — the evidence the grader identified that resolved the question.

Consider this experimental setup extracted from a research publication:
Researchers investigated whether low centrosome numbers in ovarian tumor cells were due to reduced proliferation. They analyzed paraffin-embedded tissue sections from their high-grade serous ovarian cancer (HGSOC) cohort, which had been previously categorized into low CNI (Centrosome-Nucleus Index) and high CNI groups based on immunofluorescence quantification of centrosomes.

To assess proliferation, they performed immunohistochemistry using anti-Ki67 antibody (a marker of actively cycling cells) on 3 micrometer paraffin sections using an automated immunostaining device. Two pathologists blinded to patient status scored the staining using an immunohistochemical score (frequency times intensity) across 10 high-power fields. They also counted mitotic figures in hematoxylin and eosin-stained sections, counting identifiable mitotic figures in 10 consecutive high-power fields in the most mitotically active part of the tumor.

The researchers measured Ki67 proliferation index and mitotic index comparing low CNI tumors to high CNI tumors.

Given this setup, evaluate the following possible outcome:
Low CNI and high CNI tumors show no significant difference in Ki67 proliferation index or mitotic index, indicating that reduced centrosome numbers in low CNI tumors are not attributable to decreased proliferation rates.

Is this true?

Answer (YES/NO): YES